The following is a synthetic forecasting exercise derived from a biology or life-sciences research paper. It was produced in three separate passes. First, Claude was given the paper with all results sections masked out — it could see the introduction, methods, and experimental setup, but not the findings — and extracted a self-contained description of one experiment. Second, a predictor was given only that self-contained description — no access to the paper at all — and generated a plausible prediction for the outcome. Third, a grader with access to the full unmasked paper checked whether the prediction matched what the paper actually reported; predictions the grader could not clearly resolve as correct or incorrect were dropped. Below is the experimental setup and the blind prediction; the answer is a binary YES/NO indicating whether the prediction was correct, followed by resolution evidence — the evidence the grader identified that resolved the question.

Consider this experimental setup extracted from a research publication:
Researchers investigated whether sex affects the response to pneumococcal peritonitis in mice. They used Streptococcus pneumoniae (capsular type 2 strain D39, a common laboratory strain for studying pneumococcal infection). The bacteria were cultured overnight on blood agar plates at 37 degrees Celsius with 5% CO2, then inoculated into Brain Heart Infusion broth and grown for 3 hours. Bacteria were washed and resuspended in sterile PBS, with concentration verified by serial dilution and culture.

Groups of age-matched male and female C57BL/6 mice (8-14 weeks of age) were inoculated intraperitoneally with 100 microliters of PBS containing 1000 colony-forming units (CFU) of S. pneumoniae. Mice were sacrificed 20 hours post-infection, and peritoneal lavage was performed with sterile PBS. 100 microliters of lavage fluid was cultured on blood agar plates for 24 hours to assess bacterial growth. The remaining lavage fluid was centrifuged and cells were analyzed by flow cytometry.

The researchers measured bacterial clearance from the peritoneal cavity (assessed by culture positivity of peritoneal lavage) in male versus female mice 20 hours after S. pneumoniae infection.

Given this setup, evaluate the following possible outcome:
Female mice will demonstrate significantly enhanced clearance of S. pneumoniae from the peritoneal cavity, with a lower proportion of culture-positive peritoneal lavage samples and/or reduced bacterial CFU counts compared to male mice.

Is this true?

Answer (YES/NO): YES